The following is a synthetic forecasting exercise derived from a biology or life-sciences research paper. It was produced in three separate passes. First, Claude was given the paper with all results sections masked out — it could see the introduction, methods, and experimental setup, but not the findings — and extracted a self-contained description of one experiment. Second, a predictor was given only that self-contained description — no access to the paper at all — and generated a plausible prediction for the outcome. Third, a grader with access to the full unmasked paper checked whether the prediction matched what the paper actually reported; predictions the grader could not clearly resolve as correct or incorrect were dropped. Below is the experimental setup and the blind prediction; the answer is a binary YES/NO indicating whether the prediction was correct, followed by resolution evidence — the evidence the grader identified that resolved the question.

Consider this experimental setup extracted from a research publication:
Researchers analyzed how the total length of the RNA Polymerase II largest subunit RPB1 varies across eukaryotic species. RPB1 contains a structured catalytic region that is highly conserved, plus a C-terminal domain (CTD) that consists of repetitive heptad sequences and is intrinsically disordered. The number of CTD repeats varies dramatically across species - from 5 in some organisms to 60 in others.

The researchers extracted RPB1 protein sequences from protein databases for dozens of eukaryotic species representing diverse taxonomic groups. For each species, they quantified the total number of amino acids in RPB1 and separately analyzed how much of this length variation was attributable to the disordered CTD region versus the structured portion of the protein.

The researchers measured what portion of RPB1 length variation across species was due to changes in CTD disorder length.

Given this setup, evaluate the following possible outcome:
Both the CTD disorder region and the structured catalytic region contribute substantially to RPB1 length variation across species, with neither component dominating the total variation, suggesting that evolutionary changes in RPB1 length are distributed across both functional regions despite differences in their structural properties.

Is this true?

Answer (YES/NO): NO